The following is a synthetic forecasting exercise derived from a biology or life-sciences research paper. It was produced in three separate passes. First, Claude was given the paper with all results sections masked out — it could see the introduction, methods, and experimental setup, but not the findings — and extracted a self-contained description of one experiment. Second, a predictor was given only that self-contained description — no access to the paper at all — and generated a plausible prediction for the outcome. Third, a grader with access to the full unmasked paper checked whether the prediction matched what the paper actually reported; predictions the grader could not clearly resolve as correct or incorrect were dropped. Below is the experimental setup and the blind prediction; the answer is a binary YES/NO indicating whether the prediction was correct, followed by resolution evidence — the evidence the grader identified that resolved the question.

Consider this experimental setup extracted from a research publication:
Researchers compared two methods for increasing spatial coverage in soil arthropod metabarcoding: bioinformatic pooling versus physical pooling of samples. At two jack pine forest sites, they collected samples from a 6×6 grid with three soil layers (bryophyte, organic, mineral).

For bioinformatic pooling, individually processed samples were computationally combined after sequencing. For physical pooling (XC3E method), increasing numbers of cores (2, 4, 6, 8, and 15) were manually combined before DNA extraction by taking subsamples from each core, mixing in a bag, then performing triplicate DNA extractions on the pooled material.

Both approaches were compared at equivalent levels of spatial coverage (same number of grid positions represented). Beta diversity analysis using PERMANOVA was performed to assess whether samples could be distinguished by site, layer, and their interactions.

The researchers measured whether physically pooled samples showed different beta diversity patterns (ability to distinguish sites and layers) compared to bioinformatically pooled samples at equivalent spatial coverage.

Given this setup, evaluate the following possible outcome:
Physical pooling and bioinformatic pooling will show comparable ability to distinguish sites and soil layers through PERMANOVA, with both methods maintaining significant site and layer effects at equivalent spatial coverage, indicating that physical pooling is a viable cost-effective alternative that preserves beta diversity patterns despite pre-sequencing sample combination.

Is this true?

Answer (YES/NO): YES